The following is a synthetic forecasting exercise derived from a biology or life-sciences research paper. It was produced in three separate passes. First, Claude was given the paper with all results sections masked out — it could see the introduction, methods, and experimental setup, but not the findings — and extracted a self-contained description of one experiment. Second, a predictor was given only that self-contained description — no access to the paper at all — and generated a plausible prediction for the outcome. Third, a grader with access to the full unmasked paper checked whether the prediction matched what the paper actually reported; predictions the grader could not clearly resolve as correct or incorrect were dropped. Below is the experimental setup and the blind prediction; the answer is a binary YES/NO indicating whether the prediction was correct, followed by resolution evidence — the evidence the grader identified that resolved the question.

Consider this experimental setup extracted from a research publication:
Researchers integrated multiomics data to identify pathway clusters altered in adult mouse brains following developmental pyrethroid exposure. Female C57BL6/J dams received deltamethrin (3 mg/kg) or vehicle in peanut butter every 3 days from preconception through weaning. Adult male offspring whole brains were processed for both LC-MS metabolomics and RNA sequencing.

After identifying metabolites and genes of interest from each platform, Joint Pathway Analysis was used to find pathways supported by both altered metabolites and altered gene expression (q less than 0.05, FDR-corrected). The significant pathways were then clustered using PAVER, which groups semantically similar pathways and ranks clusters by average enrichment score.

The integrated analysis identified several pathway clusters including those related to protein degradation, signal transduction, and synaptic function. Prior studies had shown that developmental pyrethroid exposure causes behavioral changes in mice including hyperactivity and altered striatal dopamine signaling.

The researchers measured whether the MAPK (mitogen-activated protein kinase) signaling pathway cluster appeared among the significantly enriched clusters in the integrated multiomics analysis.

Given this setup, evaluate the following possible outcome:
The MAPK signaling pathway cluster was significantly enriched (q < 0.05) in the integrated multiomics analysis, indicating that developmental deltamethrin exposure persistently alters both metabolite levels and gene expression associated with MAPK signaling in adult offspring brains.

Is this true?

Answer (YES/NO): YES